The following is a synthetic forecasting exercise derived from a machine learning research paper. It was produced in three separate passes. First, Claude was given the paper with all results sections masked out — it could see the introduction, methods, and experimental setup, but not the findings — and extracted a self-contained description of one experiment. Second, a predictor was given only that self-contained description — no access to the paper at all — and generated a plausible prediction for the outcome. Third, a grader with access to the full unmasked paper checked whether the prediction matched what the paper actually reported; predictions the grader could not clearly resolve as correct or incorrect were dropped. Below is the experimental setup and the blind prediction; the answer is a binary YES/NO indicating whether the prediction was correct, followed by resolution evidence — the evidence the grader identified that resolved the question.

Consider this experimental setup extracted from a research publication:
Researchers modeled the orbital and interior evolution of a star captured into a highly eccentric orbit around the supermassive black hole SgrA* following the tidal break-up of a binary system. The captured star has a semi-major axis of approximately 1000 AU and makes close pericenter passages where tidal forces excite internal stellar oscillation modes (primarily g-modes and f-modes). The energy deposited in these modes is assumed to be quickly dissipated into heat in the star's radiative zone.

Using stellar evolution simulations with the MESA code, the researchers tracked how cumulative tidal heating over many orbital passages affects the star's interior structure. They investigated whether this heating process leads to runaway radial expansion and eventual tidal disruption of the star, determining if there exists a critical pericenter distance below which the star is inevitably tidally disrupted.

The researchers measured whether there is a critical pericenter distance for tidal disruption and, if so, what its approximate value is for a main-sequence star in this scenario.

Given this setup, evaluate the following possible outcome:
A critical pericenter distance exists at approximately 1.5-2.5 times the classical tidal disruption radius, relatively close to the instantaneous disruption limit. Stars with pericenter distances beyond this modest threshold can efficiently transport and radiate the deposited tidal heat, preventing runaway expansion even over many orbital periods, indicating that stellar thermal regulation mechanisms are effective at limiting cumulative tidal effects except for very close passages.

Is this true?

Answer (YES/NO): YES